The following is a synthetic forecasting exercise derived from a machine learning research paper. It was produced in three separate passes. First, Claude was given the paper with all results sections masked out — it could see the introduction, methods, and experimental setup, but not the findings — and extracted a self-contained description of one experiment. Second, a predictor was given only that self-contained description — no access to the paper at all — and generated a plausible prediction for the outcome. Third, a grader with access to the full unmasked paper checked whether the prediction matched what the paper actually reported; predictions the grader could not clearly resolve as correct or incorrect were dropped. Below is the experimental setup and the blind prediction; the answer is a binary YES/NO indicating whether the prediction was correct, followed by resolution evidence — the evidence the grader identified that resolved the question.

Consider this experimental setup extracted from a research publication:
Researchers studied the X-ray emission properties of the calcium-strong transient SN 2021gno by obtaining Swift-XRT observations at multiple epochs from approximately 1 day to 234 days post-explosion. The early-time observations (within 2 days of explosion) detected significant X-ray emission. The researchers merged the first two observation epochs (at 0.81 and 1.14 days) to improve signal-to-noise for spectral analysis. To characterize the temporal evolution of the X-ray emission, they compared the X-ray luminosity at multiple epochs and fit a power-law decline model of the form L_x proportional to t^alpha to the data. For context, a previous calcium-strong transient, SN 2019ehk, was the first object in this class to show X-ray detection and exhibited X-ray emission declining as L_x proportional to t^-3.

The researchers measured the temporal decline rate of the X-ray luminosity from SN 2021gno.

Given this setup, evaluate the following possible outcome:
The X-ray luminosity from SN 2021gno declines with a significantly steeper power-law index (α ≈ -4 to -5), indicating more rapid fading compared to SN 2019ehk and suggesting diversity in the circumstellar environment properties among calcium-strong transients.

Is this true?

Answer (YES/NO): NO